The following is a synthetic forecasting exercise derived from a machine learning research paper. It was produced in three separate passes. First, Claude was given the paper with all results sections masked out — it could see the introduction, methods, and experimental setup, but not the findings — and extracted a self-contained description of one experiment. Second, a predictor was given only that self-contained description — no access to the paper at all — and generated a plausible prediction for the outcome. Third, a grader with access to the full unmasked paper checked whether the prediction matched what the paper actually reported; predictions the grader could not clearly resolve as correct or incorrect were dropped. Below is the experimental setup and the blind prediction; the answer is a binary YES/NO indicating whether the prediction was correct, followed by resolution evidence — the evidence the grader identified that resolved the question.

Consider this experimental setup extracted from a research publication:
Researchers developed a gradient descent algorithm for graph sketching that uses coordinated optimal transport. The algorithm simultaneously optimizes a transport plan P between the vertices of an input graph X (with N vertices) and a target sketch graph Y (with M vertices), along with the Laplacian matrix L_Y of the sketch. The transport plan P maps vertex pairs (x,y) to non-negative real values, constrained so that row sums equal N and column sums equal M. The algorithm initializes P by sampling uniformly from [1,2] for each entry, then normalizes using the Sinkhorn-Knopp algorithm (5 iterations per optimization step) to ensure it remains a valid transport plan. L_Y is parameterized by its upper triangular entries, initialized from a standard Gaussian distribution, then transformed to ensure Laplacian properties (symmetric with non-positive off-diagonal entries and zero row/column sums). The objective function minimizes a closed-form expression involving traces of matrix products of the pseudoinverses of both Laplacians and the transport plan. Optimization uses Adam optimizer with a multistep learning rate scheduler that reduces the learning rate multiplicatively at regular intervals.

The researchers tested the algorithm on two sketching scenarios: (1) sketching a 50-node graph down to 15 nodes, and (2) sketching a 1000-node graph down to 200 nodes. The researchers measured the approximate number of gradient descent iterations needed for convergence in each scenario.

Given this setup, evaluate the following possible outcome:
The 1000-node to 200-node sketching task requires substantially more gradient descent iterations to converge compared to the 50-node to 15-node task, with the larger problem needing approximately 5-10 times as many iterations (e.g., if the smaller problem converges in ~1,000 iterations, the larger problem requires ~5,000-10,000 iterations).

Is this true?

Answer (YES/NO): YES